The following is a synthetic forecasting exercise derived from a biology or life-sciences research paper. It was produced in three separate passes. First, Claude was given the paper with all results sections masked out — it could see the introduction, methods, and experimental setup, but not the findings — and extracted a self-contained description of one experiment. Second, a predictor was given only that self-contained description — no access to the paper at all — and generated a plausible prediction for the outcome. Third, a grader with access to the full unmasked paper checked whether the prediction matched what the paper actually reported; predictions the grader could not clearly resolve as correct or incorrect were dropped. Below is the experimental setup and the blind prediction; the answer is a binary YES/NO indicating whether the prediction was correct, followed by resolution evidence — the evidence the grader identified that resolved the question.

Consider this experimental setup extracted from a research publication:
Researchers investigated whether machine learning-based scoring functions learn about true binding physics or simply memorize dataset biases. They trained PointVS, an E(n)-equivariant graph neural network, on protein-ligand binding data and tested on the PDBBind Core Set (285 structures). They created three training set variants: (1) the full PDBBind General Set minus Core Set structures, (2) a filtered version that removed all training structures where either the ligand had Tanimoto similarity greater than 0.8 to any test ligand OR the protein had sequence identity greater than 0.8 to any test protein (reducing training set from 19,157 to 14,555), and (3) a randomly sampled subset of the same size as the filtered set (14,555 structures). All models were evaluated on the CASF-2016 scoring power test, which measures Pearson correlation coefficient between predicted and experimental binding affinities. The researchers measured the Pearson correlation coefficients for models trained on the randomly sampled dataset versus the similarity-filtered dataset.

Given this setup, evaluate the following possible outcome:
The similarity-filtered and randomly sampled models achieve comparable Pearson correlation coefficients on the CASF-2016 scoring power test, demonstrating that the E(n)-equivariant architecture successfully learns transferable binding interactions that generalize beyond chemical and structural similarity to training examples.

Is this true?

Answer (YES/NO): NO